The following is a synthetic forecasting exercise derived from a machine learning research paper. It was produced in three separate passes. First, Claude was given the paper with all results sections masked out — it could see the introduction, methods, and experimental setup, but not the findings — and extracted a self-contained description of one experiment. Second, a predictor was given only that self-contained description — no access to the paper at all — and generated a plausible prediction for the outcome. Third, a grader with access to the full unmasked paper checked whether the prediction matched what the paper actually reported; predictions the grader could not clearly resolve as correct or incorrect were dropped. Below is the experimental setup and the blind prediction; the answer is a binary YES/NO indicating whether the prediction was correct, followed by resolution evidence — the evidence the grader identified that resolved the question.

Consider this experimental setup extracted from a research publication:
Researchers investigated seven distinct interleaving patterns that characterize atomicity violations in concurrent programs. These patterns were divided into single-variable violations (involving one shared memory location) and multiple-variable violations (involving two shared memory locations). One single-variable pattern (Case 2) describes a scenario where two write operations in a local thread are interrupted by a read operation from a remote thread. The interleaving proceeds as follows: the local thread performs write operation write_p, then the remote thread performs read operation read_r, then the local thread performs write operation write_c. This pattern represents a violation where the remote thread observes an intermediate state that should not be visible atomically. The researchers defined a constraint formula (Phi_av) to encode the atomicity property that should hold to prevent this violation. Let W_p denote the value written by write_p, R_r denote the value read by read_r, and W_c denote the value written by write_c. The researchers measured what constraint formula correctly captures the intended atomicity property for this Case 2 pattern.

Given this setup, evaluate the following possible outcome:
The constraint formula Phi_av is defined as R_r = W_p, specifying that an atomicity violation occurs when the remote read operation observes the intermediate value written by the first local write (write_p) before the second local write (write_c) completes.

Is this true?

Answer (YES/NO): NO